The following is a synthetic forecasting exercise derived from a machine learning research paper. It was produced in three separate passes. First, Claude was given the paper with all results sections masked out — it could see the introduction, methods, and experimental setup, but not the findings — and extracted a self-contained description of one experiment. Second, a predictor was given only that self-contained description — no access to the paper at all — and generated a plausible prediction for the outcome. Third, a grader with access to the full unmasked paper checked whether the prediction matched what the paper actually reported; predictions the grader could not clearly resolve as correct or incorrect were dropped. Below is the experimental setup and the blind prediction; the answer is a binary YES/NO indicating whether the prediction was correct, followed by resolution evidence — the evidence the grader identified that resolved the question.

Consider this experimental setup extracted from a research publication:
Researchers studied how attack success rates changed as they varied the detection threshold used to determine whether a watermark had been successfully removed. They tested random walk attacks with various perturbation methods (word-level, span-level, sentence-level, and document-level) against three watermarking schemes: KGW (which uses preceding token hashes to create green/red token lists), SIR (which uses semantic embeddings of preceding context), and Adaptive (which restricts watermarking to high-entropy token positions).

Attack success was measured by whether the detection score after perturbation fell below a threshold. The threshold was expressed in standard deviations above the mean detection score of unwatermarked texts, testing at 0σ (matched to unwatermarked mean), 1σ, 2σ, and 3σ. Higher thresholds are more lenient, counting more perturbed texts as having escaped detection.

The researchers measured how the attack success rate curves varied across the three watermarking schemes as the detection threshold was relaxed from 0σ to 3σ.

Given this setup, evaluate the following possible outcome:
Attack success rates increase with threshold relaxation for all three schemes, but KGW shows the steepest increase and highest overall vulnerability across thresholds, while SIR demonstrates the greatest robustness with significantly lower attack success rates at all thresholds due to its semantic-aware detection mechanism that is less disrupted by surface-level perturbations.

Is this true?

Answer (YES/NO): NO